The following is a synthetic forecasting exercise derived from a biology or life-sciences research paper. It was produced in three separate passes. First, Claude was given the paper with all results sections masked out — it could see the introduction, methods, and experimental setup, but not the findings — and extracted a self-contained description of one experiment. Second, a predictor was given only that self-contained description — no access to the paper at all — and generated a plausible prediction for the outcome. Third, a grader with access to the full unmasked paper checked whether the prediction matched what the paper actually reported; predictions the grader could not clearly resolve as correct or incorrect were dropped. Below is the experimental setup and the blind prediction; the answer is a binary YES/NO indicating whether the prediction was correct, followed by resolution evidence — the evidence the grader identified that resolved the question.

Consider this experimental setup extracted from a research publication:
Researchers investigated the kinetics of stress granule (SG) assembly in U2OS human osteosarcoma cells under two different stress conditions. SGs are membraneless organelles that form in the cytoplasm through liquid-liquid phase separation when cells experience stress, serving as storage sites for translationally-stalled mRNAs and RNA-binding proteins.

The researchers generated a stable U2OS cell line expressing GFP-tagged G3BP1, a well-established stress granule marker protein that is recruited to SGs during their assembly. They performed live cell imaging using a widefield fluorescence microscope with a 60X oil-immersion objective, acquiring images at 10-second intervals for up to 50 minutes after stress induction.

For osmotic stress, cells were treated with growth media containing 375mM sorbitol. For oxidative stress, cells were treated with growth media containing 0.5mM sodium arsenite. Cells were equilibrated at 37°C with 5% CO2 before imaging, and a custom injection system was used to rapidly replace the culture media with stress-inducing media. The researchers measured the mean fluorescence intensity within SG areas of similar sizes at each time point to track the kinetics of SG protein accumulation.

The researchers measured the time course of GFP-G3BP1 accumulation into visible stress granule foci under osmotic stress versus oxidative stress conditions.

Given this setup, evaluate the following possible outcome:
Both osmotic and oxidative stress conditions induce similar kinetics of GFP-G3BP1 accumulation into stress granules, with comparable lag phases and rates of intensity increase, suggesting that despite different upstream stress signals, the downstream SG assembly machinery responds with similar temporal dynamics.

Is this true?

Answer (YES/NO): NO